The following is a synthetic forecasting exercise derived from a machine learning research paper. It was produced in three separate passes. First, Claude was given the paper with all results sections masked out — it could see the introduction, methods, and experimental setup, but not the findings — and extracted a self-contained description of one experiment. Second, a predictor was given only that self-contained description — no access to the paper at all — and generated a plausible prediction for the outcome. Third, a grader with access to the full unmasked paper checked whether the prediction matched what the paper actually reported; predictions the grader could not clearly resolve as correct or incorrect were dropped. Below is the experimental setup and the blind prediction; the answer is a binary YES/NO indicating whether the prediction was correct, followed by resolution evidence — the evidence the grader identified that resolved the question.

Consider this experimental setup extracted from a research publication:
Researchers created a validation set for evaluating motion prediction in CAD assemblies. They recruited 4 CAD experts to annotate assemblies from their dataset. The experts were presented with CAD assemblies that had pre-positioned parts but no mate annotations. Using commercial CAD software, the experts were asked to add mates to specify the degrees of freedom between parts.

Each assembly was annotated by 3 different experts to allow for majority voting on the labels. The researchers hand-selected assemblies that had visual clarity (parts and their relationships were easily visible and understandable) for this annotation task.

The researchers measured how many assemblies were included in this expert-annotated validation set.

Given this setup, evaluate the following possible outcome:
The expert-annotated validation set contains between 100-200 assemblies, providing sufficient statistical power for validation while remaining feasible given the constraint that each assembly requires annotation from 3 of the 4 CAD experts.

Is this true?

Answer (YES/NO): YES